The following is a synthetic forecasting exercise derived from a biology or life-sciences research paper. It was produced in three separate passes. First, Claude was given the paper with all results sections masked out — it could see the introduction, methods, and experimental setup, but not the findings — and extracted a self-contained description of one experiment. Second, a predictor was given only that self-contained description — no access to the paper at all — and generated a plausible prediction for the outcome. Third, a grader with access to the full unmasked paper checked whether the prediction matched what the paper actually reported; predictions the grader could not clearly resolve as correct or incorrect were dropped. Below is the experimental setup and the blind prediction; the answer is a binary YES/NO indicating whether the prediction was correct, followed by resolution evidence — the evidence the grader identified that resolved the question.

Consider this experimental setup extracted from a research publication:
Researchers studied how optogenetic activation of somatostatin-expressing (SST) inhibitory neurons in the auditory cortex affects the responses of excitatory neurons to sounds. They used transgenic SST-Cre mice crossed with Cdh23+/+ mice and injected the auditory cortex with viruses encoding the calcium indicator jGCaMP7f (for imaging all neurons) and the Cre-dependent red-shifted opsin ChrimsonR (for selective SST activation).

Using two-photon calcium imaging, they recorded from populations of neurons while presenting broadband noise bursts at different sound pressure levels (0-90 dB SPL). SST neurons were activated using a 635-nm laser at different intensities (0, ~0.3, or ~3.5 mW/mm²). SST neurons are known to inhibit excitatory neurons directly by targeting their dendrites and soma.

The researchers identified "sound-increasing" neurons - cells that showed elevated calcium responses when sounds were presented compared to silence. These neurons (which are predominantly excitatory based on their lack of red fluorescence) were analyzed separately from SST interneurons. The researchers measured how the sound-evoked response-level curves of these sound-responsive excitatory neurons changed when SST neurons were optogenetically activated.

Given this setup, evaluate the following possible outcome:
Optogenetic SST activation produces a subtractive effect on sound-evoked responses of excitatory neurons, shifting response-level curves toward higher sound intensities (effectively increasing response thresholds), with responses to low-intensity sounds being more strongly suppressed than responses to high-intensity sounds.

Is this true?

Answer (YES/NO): YES